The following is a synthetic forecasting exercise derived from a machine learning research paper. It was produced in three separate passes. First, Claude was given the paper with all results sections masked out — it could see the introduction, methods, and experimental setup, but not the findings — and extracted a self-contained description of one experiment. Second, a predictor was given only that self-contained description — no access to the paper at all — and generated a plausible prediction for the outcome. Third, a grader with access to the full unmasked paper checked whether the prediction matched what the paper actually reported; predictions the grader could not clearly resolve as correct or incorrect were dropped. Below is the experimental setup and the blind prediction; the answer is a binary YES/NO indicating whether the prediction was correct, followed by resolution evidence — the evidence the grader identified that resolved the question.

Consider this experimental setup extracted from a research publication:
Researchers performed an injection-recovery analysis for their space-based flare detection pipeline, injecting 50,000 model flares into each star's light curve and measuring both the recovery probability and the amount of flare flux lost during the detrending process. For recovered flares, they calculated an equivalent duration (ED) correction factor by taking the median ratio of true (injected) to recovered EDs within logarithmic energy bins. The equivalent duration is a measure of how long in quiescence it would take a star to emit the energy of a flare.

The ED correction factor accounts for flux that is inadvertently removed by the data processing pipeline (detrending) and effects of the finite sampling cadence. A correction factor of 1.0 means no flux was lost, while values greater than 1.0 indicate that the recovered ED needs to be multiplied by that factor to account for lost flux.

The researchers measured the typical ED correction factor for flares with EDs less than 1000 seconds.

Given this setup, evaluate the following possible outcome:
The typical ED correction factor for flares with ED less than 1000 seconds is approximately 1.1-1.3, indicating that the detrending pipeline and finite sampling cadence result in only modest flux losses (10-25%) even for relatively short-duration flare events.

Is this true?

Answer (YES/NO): NO